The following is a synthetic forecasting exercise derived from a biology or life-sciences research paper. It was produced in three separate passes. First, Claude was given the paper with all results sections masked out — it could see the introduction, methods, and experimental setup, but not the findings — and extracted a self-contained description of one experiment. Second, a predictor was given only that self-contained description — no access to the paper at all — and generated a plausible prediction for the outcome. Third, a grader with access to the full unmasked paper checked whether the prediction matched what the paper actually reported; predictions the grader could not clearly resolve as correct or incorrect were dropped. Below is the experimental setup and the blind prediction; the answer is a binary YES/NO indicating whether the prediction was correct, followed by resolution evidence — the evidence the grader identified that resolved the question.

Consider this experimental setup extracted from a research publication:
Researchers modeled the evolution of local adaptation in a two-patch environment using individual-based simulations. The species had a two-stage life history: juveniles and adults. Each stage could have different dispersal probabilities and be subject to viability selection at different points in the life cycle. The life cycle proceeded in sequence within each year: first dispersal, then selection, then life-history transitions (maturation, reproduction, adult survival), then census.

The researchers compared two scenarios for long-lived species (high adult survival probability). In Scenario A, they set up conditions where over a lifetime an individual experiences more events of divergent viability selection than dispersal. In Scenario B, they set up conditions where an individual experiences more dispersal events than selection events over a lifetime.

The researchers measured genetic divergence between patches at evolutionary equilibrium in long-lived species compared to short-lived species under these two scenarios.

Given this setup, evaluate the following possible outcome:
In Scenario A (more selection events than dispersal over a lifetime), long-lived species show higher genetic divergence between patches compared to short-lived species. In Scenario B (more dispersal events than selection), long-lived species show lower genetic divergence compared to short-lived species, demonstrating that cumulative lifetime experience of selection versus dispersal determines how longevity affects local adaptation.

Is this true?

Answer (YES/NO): YES